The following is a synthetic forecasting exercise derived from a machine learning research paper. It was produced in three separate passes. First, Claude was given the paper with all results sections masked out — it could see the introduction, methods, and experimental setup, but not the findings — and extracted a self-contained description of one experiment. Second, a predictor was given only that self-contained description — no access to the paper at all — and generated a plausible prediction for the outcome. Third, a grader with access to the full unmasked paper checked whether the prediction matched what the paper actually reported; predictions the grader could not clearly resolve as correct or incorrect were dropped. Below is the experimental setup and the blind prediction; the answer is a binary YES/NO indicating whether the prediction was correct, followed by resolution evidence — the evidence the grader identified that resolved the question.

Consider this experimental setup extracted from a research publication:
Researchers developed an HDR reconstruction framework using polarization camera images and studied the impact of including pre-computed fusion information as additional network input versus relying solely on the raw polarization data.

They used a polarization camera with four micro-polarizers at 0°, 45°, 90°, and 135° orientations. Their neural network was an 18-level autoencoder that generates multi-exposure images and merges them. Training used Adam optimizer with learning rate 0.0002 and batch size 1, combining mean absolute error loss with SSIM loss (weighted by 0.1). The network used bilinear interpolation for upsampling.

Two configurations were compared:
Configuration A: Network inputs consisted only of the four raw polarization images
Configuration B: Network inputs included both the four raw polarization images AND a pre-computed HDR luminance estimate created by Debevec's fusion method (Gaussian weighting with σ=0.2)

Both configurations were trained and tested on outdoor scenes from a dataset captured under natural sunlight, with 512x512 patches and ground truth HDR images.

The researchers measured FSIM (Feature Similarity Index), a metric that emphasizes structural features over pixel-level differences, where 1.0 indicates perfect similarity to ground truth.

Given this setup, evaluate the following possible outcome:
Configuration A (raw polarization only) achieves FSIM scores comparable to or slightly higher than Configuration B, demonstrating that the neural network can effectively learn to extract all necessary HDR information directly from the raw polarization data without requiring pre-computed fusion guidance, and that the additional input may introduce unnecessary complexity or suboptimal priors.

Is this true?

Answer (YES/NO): NO